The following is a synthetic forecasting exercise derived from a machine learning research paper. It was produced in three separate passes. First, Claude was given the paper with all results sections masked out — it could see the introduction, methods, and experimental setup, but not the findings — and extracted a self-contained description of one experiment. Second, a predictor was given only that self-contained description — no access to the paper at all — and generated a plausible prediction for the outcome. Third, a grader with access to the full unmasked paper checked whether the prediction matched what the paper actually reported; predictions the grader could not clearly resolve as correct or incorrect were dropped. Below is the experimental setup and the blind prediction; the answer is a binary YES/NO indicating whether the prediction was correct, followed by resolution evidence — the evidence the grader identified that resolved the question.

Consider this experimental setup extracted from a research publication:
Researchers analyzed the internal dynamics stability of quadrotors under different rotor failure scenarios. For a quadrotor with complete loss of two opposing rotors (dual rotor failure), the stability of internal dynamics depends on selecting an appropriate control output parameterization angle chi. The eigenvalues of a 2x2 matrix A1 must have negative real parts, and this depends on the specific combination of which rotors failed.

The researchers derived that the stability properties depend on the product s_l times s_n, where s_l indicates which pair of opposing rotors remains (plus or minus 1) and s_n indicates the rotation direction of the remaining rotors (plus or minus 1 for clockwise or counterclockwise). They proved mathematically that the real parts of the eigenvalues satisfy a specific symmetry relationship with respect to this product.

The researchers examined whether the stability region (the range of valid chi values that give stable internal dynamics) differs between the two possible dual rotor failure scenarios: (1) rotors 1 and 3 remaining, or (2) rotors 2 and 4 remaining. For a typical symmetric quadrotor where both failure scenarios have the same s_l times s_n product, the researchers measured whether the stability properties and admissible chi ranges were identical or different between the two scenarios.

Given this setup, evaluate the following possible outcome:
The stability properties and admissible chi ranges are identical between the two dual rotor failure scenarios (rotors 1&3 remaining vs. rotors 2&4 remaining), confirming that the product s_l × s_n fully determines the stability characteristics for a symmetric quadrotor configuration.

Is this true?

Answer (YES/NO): YES